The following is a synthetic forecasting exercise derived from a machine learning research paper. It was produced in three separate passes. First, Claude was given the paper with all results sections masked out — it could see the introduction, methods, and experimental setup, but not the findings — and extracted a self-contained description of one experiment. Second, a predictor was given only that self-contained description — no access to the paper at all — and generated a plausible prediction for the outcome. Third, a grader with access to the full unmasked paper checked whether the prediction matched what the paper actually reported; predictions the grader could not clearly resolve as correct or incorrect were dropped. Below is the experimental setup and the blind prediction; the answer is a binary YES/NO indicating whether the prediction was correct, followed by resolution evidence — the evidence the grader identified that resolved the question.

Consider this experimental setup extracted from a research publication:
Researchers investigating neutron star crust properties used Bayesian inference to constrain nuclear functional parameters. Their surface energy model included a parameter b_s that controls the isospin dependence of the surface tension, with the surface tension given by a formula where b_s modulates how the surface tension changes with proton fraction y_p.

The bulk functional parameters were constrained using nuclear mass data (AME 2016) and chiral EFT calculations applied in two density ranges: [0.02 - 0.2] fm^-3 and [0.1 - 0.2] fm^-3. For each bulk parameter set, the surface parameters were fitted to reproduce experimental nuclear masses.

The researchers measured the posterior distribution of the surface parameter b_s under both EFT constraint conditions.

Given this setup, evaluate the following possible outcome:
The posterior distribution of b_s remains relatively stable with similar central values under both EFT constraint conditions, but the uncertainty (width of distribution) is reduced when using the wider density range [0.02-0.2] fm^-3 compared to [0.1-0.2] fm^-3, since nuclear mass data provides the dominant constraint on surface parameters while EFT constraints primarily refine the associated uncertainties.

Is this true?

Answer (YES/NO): NO